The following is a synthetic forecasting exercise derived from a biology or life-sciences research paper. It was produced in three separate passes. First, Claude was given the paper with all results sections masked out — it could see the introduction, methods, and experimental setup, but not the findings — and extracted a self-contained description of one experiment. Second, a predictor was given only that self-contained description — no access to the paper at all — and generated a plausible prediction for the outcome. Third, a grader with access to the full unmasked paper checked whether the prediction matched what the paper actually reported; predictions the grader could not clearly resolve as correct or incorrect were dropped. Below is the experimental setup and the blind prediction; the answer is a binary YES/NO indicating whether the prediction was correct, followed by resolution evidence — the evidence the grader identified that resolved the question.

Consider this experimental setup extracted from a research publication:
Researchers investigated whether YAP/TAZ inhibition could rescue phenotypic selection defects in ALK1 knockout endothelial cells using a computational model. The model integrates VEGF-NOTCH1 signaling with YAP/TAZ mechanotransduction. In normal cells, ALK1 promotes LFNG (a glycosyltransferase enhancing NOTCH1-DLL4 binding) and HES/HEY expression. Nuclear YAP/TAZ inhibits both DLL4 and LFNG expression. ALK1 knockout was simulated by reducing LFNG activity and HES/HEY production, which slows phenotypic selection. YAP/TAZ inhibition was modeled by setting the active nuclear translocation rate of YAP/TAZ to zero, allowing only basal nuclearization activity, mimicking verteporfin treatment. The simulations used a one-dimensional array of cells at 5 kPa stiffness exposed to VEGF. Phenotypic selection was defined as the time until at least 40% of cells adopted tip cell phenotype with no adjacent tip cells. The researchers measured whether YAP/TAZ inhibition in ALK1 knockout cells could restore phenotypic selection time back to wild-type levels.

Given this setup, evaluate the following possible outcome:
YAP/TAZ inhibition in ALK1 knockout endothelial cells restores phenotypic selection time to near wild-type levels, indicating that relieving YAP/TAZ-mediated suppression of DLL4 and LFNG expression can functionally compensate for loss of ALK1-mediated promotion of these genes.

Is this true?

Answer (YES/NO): YES